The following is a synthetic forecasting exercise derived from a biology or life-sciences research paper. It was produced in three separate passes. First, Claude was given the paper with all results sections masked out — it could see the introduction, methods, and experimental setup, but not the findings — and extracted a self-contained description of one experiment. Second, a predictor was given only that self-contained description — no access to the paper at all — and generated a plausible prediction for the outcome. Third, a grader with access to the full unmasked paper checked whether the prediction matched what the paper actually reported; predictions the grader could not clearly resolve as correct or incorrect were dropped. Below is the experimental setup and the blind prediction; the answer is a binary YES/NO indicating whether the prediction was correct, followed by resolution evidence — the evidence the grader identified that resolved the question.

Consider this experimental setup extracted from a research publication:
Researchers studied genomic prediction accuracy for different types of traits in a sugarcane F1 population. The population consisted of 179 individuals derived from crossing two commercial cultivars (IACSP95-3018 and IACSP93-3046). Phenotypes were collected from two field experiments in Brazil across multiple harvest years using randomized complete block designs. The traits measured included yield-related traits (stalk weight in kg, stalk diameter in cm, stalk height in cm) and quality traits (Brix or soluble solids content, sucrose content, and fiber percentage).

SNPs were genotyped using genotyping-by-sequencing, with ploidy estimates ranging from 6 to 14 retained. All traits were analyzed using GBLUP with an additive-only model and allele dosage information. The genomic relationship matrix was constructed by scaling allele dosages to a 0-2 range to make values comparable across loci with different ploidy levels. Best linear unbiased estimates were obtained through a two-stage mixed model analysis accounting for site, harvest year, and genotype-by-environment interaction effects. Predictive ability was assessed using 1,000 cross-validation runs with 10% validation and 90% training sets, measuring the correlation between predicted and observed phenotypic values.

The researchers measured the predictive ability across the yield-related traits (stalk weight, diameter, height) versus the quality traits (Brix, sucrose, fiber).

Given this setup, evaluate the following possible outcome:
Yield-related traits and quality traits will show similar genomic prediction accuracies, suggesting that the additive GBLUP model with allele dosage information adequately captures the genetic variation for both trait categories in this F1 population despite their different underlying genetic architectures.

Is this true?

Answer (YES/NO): NO